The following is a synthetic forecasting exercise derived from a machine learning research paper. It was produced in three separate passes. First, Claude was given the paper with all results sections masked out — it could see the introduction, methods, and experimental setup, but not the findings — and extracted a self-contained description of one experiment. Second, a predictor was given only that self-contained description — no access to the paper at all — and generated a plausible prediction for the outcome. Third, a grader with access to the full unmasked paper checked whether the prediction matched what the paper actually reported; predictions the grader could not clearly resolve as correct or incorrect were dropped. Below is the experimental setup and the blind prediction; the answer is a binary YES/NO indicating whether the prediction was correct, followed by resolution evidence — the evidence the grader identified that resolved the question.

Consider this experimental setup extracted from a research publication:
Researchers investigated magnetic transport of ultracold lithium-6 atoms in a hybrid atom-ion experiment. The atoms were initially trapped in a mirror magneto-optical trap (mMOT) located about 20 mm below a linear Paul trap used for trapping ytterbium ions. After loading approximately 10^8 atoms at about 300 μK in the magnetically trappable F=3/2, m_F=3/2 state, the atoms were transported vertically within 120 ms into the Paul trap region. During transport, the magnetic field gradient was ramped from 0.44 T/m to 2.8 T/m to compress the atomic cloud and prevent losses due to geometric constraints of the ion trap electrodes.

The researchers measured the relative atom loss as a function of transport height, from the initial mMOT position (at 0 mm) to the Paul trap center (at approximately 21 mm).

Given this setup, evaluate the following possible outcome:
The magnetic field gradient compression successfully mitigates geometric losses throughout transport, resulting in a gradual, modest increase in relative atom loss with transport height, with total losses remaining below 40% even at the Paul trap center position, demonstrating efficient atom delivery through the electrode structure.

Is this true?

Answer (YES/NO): NO